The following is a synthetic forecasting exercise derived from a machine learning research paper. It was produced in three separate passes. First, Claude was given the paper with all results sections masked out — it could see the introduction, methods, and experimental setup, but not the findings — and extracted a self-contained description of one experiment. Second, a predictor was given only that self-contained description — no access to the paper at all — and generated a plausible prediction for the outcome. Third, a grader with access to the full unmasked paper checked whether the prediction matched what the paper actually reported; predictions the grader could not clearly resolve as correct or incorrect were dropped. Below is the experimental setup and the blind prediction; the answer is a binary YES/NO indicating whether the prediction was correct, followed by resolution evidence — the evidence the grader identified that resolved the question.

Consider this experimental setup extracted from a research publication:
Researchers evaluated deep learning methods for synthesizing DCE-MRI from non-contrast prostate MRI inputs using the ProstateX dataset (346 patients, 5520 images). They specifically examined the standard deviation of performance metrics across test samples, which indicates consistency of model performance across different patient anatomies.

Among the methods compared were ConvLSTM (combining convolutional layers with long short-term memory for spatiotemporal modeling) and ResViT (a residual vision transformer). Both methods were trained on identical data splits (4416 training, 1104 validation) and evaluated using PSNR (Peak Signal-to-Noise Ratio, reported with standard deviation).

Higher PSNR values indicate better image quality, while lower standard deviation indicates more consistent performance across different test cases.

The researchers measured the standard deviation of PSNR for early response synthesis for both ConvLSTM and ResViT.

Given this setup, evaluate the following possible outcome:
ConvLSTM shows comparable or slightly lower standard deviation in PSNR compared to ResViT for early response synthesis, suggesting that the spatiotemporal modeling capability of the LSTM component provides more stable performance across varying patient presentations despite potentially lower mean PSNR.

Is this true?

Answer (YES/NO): NO